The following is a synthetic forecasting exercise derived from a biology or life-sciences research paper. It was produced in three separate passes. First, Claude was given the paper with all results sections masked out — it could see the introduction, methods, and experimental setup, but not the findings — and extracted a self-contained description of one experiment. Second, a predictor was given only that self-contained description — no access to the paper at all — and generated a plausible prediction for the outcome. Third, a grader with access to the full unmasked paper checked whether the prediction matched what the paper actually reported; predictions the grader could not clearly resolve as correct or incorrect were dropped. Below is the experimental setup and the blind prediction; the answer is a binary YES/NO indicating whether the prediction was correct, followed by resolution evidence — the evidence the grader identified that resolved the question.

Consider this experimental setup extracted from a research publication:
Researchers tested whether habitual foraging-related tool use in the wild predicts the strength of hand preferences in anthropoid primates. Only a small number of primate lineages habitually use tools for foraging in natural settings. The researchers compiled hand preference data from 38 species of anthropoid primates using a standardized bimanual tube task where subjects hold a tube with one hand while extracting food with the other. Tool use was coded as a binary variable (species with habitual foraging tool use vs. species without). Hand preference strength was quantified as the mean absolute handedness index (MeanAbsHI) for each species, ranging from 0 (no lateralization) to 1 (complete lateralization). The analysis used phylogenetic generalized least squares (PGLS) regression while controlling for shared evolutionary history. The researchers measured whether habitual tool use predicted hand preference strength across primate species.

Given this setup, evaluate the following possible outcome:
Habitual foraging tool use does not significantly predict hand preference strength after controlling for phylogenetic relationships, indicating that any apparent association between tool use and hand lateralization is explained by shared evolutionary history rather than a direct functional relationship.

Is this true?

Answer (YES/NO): YES